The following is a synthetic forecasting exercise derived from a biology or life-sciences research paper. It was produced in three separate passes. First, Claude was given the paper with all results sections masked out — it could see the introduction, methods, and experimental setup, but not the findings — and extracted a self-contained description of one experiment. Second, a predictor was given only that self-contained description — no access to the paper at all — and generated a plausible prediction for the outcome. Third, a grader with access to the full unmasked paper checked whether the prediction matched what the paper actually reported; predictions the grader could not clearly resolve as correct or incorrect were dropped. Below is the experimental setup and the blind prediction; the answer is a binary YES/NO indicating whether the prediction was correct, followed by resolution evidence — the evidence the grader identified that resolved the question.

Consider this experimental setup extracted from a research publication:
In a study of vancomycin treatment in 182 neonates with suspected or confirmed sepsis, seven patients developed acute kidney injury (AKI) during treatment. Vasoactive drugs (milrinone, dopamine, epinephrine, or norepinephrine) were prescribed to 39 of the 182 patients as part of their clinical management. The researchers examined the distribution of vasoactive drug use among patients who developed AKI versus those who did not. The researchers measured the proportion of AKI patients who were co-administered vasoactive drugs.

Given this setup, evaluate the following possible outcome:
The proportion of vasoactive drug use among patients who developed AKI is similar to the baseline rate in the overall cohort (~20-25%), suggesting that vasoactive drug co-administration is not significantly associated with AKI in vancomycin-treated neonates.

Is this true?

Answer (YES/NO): NO